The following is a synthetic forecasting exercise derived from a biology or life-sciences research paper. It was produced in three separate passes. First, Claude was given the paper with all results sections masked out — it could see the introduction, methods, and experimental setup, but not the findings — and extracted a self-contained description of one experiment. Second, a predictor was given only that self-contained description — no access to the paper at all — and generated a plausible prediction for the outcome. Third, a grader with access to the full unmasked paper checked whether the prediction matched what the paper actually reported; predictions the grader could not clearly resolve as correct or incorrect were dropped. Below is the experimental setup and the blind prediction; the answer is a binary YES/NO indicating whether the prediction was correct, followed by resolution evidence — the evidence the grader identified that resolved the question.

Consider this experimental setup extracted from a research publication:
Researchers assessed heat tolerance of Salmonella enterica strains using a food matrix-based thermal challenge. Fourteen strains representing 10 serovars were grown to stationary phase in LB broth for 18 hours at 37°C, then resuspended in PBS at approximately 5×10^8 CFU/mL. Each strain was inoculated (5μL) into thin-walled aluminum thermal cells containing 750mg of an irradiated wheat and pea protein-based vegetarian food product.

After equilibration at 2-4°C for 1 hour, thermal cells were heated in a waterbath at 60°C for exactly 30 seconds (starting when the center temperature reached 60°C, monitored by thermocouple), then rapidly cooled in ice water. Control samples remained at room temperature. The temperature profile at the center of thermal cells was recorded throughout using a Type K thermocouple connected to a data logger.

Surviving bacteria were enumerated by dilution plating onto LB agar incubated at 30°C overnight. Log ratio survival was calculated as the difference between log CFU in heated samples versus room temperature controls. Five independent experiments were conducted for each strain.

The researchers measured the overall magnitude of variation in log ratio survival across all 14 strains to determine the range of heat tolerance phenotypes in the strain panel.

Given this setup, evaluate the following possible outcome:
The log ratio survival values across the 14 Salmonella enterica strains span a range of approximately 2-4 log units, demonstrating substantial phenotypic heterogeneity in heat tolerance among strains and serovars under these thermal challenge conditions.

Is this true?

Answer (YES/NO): YES